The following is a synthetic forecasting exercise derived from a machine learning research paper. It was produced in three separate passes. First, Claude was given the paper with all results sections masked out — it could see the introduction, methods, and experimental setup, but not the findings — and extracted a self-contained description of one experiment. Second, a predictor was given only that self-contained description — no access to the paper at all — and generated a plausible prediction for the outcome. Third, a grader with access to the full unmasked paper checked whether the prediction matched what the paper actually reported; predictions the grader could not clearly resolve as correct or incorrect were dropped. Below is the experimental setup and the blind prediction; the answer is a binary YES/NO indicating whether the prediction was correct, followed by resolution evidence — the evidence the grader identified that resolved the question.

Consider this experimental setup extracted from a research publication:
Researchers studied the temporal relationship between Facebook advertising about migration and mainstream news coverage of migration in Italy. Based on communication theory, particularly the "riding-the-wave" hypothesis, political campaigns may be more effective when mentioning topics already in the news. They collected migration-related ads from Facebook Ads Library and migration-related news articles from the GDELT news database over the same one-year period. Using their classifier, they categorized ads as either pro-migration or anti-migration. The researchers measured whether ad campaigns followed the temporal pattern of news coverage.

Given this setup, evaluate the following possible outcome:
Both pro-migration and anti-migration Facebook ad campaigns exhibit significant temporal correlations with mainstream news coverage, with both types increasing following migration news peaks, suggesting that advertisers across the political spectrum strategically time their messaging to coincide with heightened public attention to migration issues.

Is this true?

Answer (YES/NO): NO